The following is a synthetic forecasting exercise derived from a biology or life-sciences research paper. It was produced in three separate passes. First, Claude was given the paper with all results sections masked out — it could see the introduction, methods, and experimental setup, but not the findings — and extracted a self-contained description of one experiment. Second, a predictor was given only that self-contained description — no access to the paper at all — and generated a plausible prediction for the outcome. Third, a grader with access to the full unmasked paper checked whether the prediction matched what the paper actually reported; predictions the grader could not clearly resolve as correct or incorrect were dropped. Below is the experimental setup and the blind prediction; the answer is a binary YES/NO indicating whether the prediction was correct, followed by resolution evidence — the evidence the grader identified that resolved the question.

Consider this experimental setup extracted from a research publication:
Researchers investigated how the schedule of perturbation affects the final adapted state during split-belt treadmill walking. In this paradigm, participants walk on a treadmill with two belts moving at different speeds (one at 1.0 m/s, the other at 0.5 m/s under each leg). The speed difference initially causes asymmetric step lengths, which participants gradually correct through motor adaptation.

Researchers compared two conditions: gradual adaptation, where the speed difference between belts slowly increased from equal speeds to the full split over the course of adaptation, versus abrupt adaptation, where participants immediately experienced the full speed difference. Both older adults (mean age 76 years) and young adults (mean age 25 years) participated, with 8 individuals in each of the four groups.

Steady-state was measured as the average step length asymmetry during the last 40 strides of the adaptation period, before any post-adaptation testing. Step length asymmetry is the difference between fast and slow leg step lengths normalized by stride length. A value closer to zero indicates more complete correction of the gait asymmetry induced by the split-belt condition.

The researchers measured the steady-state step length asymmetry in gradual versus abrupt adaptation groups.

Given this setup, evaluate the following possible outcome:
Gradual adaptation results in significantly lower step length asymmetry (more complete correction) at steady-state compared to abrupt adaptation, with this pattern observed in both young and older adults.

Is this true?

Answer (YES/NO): NO